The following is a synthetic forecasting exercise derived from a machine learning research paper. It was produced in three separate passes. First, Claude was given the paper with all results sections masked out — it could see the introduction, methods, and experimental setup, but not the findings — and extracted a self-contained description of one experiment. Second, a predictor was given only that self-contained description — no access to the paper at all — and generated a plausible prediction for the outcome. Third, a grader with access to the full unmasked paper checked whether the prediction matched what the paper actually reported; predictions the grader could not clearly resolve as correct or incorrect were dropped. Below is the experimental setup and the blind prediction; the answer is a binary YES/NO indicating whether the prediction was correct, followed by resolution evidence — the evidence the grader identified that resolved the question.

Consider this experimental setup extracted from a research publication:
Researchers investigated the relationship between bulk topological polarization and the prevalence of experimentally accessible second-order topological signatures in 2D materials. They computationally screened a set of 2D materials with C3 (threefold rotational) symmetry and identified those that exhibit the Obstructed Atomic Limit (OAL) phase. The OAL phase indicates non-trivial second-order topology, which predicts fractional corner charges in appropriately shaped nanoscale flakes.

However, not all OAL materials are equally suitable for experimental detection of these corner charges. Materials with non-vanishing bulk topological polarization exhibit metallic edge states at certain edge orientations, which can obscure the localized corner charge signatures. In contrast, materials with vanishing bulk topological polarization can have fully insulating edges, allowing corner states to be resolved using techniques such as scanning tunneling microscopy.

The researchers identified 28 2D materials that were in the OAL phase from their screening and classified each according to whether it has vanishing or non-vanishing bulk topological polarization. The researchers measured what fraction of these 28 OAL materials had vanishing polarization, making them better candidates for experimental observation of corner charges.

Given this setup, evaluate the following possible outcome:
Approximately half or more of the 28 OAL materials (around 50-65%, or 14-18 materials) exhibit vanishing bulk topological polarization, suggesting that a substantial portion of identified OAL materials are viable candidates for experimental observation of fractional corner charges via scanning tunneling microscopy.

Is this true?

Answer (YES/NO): YES